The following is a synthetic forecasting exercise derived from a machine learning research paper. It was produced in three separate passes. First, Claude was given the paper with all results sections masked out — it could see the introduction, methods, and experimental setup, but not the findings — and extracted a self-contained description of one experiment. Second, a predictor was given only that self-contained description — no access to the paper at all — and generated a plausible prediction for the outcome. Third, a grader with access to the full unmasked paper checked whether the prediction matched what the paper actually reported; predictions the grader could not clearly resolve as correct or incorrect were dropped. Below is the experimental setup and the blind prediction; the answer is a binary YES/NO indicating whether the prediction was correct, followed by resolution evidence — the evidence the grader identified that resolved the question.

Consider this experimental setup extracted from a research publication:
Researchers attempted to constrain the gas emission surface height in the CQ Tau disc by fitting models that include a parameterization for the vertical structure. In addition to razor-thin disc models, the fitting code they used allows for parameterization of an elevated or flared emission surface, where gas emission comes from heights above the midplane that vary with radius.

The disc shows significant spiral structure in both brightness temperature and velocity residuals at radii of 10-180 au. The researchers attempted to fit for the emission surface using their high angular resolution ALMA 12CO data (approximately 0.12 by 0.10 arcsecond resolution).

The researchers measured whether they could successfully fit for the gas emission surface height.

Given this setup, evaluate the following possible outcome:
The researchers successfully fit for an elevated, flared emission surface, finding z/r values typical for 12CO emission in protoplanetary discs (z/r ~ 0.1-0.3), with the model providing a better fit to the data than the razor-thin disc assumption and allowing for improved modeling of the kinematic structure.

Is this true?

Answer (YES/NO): NO